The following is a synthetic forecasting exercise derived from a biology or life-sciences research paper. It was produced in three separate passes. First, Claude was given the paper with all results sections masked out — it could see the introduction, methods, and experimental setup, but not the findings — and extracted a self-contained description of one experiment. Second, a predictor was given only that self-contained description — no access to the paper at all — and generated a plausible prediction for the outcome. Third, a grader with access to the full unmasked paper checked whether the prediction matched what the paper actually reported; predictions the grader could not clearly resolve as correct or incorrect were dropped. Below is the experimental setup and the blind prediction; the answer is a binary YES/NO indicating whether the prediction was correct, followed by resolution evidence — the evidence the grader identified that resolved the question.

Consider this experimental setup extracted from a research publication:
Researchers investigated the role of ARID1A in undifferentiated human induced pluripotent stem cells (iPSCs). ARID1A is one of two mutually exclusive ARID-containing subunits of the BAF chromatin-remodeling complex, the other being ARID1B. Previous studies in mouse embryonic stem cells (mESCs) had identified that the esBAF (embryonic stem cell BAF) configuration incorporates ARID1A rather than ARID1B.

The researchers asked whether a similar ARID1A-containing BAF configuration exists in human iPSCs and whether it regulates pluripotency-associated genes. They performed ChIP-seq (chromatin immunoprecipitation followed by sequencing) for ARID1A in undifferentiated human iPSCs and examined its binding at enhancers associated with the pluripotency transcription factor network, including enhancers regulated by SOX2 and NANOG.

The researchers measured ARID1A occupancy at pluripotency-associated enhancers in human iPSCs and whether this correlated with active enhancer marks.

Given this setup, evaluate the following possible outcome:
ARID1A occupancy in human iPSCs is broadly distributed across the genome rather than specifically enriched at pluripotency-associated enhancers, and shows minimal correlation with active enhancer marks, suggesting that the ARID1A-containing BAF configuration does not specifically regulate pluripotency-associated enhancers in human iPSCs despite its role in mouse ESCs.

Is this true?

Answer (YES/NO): NO